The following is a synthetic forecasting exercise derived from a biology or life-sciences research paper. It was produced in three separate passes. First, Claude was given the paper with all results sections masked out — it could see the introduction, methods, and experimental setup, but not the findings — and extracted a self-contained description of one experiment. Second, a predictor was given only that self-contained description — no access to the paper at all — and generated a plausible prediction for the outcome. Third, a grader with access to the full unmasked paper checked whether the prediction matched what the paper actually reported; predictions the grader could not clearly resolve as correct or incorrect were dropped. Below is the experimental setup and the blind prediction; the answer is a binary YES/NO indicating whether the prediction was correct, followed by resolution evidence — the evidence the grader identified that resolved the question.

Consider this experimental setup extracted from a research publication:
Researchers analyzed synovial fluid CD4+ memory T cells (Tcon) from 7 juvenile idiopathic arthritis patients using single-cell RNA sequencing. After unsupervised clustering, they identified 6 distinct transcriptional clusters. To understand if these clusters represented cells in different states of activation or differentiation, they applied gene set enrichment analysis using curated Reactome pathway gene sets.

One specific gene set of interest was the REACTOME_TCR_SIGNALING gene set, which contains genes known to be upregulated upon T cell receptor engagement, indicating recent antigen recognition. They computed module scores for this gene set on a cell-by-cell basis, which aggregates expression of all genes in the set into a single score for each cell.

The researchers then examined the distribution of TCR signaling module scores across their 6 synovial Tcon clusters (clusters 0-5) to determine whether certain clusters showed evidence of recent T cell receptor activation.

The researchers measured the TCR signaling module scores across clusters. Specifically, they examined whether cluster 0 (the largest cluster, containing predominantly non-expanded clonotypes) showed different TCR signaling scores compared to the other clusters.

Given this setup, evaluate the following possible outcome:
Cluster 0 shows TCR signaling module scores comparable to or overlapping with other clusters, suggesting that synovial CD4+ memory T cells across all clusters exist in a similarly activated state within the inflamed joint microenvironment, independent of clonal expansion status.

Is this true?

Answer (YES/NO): NO